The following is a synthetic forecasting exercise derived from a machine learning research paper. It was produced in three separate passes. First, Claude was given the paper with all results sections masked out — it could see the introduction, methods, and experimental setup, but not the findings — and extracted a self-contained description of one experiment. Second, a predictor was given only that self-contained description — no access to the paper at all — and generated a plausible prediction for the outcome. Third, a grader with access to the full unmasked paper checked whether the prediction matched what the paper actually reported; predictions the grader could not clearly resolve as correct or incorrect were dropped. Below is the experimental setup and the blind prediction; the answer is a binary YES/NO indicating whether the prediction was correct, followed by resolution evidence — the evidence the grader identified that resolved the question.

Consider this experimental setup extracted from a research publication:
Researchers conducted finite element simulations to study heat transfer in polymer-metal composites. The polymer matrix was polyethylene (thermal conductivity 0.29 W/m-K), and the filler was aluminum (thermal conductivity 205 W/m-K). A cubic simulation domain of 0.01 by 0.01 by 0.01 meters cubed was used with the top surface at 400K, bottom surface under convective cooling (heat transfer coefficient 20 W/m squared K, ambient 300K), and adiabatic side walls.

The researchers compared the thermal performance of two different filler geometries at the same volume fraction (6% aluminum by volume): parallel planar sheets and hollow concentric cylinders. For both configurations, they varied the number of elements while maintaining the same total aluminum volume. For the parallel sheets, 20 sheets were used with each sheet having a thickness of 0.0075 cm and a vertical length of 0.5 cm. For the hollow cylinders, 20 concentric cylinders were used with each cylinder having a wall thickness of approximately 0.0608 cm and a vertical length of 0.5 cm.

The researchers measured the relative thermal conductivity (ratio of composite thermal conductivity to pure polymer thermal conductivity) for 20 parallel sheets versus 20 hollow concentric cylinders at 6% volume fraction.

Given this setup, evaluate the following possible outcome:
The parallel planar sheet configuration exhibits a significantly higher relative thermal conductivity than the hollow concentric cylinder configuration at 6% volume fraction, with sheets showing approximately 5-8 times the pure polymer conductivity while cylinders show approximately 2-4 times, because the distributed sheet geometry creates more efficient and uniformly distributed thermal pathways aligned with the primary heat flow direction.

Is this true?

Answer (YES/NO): NO